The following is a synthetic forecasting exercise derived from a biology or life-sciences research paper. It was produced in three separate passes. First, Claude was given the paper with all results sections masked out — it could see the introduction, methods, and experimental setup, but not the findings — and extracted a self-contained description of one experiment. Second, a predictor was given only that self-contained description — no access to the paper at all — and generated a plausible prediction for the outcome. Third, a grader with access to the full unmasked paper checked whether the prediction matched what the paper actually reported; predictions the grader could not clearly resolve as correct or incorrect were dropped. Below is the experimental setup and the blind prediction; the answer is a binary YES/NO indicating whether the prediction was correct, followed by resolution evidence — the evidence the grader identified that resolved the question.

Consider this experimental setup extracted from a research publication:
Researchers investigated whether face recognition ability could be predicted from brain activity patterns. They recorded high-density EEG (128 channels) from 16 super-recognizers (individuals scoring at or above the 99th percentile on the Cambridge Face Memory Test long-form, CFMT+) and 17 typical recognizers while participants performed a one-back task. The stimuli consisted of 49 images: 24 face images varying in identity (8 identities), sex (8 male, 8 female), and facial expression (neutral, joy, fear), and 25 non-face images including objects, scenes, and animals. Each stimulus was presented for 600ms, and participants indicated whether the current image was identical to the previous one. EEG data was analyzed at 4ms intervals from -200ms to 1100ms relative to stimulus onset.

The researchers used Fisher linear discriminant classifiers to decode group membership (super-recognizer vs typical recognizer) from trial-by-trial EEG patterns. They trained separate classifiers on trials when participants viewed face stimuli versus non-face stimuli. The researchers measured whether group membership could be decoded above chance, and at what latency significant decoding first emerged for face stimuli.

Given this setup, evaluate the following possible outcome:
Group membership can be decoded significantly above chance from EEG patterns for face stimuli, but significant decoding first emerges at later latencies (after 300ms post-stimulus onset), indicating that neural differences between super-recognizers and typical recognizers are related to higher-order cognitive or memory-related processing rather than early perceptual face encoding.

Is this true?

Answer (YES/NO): NO